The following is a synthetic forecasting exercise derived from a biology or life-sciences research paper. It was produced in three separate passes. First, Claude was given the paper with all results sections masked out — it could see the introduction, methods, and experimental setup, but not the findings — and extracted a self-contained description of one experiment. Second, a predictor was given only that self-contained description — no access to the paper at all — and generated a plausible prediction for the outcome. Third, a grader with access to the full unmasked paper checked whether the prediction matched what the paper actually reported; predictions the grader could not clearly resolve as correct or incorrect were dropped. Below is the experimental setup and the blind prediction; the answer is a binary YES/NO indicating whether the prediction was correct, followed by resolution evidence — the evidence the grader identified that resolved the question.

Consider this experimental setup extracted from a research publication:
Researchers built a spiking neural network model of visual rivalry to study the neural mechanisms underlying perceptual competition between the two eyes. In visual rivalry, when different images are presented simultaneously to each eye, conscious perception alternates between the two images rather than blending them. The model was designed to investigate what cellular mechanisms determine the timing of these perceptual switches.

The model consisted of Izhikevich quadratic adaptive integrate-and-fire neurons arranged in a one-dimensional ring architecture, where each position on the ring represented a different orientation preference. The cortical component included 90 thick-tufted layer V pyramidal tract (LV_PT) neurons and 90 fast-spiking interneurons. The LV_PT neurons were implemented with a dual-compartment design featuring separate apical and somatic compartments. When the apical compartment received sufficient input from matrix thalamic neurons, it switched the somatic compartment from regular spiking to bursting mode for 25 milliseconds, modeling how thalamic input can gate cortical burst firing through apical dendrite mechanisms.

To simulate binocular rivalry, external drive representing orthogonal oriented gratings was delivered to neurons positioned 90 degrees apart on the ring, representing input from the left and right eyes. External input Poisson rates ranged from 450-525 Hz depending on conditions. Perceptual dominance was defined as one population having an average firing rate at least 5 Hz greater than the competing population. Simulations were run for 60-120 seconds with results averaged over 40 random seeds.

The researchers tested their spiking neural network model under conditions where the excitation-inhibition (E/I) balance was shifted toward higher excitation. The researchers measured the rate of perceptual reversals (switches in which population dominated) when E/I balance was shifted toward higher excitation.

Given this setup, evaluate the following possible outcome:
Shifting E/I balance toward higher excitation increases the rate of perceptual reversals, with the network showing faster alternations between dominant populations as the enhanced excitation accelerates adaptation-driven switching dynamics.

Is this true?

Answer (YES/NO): NO